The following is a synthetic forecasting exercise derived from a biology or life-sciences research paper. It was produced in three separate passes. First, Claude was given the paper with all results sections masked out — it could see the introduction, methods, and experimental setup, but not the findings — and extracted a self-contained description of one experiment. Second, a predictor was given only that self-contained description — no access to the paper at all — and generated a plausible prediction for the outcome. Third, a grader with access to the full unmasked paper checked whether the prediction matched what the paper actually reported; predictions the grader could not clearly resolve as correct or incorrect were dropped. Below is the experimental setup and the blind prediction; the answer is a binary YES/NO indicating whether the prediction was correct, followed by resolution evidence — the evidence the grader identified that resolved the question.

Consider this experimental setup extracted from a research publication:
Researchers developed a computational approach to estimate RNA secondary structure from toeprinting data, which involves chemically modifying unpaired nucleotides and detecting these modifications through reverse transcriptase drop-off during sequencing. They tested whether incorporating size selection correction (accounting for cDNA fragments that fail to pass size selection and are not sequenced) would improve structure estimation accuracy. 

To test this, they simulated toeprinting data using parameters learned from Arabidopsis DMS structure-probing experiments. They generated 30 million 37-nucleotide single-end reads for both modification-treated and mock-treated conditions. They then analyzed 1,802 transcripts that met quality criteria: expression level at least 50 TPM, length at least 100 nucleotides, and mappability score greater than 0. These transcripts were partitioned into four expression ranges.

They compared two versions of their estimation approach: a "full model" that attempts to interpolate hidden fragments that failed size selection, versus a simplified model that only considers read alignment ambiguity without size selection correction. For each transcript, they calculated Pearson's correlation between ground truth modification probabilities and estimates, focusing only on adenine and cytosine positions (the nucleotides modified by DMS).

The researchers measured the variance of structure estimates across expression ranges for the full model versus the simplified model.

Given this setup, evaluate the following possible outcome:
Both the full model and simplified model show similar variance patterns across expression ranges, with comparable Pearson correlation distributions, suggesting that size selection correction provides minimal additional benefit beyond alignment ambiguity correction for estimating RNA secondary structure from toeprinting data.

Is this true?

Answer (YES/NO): NO